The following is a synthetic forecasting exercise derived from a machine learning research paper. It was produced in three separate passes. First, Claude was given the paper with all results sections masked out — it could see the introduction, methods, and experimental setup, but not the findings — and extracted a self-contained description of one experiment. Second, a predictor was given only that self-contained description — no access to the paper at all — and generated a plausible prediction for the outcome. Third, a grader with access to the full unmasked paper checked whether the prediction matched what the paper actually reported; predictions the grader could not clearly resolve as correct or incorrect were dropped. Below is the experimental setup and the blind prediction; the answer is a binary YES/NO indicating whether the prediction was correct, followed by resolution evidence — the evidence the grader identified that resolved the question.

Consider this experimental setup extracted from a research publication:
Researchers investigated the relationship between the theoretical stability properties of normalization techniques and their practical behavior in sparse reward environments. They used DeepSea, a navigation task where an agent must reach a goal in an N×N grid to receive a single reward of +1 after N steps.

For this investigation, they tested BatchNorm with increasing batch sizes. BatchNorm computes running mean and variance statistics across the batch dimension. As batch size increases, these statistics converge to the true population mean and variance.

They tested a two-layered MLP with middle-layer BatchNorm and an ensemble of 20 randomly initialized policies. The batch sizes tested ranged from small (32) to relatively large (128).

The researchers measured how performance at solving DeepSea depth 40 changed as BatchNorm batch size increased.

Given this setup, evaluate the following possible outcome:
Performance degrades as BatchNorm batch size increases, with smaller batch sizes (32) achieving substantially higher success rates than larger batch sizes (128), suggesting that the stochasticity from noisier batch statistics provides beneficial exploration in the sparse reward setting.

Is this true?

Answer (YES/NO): NO